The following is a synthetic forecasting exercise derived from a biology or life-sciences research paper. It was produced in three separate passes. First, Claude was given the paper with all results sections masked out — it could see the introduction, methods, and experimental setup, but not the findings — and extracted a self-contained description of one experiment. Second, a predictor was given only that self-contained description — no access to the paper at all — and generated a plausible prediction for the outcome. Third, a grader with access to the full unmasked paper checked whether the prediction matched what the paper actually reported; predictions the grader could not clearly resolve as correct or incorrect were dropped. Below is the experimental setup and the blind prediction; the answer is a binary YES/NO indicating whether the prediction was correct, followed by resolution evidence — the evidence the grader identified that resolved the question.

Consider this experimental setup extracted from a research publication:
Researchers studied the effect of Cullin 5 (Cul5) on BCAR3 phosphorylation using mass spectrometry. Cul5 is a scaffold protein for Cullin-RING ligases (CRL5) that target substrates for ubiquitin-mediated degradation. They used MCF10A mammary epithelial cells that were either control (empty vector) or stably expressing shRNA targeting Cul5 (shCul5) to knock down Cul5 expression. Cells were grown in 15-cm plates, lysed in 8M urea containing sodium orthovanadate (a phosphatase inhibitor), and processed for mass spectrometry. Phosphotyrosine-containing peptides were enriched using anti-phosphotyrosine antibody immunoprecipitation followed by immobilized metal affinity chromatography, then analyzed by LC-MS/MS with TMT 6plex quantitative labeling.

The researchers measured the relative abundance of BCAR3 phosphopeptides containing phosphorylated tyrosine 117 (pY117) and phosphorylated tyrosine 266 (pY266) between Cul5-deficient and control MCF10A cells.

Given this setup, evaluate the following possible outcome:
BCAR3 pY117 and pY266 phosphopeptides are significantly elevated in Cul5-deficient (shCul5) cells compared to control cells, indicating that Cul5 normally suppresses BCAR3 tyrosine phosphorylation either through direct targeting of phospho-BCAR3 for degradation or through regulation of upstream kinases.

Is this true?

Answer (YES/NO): YES